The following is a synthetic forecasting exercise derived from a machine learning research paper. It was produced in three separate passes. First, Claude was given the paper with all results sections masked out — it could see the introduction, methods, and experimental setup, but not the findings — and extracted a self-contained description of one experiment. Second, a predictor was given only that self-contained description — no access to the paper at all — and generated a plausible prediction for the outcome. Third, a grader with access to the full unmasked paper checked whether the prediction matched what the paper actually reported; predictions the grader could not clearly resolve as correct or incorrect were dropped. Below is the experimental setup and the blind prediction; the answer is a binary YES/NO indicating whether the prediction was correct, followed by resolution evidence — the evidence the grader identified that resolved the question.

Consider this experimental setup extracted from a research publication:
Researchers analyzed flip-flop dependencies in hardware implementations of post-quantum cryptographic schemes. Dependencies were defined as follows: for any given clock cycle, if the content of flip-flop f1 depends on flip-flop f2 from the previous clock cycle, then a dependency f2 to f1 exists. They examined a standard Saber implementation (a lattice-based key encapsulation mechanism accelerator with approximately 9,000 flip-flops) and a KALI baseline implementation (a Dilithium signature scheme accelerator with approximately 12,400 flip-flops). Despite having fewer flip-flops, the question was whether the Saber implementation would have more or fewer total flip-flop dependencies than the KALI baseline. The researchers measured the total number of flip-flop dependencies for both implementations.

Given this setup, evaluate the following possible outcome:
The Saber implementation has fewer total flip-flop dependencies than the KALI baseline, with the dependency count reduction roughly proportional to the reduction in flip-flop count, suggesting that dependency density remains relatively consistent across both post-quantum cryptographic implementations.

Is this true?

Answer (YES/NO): NO